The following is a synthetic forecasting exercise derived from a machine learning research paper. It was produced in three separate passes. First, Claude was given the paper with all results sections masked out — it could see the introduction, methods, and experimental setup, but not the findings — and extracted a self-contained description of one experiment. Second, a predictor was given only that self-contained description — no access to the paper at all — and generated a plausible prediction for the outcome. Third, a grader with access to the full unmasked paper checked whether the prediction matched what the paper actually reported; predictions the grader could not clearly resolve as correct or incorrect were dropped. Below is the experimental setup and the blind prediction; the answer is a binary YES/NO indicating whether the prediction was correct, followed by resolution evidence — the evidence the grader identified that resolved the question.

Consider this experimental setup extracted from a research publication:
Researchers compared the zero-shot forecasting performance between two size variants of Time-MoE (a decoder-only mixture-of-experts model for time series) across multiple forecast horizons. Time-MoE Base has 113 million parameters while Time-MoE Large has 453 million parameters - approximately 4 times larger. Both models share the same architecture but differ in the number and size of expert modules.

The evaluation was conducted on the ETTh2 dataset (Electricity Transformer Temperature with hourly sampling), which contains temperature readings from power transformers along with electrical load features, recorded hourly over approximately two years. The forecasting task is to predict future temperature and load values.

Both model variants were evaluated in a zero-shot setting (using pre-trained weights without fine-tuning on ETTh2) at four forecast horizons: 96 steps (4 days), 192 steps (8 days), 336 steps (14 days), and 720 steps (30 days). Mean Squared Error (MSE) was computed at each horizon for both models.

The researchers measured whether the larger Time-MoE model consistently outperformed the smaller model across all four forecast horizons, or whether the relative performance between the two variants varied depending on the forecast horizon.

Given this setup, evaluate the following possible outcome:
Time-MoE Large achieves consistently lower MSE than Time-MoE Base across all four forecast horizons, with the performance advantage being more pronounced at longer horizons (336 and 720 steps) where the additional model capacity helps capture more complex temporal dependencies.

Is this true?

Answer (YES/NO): NO